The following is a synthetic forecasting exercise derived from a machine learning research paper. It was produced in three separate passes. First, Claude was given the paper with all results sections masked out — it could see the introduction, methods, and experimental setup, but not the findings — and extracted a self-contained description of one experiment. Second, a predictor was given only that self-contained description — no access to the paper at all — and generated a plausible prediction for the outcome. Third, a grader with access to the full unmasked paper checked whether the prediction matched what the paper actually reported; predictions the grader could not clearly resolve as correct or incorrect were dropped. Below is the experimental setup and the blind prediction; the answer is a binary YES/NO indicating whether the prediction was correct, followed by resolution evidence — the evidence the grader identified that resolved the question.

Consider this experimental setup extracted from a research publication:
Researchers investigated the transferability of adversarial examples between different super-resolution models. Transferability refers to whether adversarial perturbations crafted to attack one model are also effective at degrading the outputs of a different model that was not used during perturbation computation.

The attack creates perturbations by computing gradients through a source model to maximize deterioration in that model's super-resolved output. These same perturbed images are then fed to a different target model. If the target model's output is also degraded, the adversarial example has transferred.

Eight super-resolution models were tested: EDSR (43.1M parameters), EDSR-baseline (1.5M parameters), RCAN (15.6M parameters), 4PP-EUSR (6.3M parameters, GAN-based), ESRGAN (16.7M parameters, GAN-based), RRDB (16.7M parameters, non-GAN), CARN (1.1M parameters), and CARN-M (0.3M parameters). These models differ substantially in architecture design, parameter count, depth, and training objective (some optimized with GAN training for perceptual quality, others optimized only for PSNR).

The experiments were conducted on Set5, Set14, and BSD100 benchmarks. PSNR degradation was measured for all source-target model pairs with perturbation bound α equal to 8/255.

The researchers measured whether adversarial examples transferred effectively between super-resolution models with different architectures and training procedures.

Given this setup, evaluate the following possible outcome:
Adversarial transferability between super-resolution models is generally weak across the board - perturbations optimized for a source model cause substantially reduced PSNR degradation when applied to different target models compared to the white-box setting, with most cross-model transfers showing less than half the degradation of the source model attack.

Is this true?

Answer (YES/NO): NO